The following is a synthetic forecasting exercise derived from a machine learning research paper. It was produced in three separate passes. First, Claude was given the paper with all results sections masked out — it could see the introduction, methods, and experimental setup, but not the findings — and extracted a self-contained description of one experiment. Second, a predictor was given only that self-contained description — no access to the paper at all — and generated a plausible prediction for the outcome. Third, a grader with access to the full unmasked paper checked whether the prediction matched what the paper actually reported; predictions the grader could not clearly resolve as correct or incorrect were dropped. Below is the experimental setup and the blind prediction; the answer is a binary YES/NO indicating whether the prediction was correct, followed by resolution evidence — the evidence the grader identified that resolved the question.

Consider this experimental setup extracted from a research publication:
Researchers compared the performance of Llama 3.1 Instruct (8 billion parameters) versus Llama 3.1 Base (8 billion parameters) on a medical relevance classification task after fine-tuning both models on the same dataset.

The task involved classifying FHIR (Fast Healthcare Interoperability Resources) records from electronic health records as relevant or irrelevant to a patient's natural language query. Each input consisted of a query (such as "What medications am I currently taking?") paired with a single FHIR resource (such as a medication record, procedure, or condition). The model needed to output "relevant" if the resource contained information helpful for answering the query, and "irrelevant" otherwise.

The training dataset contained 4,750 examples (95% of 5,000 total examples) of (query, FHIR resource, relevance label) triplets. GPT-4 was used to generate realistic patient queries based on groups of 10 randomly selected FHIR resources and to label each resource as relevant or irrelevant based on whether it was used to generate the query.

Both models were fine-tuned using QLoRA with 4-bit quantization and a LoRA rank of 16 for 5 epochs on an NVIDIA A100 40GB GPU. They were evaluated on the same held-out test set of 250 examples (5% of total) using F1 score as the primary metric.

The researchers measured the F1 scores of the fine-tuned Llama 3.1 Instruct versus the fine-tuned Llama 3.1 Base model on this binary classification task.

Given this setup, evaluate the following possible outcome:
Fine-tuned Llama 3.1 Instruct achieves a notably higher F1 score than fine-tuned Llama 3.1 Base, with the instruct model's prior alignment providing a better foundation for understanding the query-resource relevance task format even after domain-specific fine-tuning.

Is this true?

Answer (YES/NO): NO